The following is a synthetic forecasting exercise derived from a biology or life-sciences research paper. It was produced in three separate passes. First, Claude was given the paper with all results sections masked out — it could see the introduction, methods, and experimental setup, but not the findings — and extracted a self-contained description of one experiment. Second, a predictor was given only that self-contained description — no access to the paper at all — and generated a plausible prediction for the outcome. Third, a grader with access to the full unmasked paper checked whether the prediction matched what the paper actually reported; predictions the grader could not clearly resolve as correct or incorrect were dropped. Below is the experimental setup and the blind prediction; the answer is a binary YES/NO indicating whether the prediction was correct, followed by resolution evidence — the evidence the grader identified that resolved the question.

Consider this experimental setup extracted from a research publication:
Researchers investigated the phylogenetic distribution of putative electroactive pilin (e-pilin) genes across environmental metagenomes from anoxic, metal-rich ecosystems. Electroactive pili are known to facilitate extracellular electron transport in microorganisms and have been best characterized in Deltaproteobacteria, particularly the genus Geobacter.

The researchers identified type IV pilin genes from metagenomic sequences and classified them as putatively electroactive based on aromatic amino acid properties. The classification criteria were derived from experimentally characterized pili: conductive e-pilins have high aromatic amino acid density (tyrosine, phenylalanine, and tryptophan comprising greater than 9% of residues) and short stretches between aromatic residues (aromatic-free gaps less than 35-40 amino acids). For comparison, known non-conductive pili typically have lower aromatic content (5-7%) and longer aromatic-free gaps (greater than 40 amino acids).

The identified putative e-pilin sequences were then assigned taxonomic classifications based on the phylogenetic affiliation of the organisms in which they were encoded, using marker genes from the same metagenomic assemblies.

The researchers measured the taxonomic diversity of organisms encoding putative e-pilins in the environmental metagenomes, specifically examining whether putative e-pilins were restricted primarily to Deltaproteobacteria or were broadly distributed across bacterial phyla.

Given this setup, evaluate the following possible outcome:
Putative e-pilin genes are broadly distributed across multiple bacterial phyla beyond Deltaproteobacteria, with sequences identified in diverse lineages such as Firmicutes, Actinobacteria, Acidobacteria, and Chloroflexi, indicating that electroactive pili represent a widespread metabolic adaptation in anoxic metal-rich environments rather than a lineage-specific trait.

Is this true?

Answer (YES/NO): NO